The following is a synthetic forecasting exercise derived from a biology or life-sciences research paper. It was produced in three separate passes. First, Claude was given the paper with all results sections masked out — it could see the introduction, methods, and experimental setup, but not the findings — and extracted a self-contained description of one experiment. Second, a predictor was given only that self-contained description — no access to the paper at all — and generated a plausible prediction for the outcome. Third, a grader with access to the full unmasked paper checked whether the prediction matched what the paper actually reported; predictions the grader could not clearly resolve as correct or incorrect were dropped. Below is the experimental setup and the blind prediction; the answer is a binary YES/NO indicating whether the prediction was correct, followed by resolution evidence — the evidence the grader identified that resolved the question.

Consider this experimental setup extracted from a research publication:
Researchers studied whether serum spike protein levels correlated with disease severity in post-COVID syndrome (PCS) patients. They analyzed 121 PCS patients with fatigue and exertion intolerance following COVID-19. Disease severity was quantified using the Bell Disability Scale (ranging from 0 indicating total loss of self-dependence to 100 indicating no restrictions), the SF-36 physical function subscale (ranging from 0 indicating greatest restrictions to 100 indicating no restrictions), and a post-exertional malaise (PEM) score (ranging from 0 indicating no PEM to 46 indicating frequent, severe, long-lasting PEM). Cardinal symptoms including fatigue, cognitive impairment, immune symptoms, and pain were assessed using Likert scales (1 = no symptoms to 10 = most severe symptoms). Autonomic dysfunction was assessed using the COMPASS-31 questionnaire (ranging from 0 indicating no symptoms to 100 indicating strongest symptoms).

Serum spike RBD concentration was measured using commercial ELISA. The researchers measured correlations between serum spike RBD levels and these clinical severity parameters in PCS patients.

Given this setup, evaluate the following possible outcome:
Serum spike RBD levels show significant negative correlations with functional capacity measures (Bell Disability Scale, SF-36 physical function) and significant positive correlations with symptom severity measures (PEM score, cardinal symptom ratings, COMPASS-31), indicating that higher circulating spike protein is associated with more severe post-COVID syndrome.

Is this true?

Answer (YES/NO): NO